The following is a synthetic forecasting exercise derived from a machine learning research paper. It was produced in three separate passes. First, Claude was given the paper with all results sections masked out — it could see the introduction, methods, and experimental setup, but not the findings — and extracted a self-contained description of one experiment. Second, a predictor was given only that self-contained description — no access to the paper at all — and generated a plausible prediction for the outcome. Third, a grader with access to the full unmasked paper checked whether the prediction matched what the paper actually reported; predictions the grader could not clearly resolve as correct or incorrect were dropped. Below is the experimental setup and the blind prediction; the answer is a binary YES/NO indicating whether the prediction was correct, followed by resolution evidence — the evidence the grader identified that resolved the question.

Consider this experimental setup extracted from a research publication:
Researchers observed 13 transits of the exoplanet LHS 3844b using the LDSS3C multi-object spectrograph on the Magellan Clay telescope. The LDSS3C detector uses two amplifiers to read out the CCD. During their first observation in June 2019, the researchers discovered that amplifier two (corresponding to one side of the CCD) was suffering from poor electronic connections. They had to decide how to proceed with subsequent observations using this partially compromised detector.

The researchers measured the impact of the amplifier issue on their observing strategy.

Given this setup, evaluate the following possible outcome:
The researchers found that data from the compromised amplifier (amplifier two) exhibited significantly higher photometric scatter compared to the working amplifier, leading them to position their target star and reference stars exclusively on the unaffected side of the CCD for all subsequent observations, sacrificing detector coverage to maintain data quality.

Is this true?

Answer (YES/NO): NO